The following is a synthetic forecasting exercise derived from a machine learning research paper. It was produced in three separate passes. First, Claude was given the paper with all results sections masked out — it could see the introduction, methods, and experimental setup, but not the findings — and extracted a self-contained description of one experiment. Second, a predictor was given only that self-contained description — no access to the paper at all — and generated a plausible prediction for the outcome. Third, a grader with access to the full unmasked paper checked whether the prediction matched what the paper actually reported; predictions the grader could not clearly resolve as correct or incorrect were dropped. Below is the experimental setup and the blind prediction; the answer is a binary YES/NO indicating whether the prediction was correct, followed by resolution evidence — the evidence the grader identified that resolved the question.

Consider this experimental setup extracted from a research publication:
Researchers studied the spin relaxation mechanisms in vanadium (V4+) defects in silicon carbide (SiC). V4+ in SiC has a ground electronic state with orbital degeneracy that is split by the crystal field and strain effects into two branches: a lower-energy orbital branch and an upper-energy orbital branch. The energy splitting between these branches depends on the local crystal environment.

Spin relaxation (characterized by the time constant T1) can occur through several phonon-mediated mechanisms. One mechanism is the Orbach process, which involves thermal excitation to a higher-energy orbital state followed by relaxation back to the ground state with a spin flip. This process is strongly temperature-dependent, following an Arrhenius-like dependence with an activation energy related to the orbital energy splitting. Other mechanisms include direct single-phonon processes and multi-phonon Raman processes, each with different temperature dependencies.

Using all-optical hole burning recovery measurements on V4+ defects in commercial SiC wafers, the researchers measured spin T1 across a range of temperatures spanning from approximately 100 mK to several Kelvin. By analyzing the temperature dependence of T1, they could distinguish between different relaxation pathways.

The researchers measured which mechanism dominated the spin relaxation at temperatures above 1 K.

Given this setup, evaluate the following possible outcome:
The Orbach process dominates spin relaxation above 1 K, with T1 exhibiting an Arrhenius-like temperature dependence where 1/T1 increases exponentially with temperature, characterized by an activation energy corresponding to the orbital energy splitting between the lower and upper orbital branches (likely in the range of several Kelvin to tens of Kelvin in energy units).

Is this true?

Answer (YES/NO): YES